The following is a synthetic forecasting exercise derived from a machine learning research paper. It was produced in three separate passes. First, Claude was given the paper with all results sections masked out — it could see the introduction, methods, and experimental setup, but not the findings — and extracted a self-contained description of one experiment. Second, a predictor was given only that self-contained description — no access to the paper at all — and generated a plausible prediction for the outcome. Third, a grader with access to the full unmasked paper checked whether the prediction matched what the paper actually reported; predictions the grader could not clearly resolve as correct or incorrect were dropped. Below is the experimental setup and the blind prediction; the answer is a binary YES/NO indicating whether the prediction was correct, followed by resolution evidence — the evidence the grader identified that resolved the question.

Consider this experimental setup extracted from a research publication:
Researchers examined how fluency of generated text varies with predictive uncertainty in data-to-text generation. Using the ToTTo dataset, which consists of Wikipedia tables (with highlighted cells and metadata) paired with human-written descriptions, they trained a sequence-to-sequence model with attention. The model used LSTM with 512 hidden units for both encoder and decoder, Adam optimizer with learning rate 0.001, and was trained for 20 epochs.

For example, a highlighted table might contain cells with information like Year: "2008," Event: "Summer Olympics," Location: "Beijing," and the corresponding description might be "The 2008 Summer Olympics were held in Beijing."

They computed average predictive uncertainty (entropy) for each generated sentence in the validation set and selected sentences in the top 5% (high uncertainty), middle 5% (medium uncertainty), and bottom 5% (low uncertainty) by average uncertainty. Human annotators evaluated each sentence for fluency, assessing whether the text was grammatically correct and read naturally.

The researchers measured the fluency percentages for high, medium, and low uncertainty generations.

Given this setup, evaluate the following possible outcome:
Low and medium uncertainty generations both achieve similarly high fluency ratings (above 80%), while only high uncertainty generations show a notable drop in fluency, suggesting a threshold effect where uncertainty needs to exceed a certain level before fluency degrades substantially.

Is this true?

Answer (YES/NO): YES